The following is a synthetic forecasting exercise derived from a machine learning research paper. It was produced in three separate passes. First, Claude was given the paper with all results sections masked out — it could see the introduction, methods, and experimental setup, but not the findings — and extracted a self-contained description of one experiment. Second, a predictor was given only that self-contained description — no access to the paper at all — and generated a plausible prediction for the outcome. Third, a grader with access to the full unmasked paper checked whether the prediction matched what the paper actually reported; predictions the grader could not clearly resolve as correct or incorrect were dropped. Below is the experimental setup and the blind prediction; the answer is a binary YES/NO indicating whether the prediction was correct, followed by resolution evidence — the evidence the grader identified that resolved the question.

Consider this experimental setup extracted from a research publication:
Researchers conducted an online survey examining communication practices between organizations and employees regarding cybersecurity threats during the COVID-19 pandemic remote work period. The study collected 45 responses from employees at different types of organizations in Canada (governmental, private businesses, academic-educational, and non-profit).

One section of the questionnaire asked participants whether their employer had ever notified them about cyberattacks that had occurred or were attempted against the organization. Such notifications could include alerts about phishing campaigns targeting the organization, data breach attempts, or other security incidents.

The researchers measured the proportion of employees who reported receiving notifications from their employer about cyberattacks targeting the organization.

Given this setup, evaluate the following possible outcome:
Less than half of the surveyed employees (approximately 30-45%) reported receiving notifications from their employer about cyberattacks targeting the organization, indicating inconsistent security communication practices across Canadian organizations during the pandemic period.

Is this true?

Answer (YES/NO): NO